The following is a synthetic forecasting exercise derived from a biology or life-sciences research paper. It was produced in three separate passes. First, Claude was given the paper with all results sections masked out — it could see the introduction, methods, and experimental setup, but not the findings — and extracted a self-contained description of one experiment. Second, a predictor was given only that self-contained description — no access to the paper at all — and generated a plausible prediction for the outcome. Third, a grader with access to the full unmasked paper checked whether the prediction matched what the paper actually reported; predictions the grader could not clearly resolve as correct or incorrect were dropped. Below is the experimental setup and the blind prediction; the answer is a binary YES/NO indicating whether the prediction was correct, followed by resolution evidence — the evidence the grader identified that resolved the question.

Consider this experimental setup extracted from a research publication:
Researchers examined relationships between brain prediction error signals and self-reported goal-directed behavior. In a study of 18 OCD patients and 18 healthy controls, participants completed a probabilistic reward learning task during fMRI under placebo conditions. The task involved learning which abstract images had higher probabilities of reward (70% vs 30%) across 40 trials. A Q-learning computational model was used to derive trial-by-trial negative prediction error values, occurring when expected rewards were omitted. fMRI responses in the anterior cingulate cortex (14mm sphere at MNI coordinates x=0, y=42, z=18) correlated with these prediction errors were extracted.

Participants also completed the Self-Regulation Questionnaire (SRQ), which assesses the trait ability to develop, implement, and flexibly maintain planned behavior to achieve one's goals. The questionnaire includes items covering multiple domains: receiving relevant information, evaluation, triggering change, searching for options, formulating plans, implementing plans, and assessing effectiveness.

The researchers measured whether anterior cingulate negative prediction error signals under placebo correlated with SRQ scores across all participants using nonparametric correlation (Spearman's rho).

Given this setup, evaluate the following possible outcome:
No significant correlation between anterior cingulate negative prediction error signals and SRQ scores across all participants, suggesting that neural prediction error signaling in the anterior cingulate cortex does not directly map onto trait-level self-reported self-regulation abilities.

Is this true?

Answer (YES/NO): NO